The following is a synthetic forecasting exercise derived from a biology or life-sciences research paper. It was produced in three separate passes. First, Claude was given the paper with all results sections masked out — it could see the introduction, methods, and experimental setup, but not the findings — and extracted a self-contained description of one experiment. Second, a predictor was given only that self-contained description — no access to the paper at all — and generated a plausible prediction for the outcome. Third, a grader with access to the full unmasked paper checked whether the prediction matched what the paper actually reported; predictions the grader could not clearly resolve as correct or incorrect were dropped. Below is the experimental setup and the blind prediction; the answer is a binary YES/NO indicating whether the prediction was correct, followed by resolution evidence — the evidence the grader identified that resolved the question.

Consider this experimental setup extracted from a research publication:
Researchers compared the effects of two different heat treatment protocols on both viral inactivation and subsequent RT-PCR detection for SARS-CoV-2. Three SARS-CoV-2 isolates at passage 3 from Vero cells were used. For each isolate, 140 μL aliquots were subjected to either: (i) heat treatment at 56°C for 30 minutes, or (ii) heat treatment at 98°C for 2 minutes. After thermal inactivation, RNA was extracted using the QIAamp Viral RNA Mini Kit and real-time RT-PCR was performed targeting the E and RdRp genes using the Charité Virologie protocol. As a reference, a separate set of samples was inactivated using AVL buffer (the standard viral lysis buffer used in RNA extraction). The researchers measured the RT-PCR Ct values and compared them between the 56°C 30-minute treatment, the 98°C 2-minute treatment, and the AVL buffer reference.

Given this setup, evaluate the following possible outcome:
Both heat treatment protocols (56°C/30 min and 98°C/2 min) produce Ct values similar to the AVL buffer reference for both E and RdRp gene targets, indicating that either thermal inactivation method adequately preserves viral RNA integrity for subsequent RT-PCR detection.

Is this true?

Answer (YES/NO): YES